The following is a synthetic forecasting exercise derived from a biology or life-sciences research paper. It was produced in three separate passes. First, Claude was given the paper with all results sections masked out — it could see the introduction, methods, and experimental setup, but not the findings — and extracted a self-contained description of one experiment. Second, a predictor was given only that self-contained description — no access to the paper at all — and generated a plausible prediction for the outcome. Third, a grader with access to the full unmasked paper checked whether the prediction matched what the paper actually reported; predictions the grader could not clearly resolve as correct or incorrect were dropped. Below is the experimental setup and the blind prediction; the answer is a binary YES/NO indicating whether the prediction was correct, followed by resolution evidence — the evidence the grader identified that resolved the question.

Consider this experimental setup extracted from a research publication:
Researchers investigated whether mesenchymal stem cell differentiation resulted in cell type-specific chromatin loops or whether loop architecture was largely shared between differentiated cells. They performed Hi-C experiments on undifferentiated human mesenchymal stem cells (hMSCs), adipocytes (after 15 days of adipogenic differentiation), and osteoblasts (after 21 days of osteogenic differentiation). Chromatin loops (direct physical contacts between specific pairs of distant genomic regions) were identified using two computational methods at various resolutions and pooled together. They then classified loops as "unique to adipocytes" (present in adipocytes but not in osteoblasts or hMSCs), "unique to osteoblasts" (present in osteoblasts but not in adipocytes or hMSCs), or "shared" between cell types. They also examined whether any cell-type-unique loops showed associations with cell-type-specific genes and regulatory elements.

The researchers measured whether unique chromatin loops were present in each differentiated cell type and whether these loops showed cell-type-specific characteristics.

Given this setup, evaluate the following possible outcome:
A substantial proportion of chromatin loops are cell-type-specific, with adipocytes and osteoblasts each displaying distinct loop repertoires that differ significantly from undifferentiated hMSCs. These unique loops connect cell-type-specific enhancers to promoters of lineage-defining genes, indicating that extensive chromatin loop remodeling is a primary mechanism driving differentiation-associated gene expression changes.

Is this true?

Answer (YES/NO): YES